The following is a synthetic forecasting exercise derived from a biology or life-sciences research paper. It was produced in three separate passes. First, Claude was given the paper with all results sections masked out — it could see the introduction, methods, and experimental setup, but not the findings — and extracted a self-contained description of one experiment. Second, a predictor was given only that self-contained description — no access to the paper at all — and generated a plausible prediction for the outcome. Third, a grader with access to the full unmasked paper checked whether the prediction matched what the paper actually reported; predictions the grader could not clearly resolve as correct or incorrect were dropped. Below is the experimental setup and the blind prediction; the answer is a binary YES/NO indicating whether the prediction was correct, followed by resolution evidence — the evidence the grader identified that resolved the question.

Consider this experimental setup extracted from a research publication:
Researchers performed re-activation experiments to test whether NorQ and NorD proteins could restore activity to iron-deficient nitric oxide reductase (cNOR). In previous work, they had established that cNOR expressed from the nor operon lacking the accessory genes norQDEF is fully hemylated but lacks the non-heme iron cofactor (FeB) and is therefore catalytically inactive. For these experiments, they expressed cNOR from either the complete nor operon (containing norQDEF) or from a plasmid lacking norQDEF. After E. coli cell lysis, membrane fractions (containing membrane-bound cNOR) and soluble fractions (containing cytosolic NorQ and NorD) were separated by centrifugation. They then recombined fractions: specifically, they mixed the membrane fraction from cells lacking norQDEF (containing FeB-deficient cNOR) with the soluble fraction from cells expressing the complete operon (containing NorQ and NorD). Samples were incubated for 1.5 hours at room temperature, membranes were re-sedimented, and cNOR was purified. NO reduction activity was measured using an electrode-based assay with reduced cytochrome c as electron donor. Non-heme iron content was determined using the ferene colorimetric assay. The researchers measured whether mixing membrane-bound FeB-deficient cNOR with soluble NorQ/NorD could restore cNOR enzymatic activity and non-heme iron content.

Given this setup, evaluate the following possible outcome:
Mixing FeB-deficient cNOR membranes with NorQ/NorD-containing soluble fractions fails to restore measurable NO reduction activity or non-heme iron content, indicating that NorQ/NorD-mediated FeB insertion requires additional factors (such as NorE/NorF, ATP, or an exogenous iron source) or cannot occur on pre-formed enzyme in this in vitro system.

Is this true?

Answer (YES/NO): NO